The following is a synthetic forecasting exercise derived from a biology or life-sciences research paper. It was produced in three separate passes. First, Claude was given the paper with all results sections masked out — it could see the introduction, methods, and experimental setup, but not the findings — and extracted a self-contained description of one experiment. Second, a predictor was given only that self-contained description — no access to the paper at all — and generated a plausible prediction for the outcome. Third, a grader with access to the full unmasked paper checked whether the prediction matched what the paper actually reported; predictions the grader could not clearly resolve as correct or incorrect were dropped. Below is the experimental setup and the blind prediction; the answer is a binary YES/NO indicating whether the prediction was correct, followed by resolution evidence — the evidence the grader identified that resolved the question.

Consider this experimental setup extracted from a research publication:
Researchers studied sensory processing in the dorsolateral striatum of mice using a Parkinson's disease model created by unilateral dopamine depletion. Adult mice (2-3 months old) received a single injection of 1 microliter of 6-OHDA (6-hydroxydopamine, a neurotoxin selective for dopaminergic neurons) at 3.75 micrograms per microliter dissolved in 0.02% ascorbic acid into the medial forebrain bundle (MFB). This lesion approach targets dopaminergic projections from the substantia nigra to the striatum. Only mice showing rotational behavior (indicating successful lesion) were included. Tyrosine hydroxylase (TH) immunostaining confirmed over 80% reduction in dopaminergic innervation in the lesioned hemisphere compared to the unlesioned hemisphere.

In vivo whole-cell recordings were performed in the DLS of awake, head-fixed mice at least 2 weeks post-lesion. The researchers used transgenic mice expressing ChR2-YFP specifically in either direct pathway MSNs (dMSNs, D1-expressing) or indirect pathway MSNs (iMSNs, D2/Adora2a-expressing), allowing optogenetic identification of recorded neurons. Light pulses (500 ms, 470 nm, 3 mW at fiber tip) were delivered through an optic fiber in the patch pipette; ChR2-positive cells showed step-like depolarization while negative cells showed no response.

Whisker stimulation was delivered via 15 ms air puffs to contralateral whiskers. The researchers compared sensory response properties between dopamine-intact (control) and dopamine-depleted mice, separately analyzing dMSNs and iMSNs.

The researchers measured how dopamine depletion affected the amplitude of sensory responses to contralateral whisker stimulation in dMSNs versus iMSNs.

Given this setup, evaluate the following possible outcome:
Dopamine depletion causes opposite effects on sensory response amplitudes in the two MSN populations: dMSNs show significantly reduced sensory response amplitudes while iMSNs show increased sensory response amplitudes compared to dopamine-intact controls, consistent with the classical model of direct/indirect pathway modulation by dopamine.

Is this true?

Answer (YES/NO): NO